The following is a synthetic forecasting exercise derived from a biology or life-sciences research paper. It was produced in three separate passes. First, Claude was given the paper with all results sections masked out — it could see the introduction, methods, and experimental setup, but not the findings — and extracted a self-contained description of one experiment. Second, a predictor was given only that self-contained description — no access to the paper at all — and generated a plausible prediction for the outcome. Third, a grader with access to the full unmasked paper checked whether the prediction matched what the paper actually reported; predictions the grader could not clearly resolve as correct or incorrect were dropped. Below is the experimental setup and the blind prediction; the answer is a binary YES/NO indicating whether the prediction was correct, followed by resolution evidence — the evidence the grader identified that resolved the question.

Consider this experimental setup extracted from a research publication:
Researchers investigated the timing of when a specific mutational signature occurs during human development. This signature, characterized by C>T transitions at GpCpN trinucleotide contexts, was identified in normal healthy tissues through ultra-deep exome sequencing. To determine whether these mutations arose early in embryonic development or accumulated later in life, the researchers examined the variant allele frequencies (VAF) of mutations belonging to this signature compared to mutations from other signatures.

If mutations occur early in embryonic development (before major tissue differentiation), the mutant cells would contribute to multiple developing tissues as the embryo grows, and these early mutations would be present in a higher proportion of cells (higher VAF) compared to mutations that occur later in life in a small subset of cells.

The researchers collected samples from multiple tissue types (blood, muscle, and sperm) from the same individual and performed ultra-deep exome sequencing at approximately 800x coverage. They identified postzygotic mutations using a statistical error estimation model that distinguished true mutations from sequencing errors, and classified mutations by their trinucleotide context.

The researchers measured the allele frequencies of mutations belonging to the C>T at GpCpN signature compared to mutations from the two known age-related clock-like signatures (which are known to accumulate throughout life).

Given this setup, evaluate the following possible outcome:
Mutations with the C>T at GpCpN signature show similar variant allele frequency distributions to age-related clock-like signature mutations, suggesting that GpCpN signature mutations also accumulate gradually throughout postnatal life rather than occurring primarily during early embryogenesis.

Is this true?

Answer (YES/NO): NO